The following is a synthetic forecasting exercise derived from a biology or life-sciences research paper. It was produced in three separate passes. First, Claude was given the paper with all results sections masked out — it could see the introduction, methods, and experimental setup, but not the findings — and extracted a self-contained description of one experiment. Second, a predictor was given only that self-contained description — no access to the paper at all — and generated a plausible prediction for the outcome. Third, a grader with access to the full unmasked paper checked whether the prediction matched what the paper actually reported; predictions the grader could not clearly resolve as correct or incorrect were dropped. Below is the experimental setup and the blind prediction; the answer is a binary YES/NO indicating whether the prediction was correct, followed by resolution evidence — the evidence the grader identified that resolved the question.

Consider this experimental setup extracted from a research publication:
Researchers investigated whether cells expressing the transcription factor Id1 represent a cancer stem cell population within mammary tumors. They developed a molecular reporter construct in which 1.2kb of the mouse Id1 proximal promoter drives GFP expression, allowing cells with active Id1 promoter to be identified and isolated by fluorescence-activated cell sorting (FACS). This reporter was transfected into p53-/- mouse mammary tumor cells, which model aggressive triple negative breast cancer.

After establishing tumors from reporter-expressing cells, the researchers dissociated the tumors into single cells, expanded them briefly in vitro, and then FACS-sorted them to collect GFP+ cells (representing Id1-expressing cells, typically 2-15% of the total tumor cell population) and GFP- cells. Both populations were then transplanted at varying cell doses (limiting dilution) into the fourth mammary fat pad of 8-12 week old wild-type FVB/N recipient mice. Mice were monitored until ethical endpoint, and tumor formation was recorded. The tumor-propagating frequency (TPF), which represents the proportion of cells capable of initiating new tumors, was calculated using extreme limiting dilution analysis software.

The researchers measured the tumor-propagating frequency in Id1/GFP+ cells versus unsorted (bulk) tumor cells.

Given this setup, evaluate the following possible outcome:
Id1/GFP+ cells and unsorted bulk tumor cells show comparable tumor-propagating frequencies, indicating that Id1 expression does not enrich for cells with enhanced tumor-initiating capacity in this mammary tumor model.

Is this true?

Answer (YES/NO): NO